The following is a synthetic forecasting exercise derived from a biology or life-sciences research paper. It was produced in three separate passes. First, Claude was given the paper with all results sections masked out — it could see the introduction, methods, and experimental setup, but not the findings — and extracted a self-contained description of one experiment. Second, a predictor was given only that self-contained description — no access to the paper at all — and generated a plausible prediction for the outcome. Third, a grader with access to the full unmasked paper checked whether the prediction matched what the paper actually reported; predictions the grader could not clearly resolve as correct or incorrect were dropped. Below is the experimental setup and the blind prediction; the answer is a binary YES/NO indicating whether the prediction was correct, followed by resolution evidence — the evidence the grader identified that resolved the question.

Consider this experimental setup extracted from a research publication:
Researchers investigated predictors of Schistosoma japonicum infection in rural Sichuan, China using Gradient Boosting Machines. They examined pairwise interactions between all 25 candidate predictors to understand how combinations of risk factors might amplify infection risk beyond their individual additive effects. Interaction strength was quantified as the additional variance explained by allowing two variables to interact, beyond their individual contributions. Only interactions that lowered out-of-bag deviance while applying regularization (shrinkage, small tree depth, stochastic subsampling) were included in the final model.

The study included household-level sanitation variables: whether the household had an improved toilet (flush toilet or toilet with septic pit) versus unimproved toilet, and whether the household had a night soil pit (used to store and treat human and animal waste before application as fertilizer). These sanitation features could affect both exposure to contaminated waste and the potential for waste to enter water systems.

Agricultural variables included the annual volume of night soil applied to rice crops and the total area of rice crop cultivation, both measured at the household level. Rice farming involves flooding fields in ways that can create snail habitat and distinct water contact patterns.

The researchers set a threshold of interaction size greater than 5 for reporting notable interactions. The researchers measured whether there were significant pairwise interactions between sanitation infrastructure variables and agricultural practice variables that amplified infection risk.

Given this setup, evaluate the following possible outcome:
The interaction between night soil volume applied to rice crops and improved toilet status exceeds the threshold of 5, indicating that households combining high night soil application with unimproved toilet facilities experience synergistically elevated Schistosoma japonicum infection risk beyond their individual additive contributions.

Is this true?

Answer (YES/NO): NO